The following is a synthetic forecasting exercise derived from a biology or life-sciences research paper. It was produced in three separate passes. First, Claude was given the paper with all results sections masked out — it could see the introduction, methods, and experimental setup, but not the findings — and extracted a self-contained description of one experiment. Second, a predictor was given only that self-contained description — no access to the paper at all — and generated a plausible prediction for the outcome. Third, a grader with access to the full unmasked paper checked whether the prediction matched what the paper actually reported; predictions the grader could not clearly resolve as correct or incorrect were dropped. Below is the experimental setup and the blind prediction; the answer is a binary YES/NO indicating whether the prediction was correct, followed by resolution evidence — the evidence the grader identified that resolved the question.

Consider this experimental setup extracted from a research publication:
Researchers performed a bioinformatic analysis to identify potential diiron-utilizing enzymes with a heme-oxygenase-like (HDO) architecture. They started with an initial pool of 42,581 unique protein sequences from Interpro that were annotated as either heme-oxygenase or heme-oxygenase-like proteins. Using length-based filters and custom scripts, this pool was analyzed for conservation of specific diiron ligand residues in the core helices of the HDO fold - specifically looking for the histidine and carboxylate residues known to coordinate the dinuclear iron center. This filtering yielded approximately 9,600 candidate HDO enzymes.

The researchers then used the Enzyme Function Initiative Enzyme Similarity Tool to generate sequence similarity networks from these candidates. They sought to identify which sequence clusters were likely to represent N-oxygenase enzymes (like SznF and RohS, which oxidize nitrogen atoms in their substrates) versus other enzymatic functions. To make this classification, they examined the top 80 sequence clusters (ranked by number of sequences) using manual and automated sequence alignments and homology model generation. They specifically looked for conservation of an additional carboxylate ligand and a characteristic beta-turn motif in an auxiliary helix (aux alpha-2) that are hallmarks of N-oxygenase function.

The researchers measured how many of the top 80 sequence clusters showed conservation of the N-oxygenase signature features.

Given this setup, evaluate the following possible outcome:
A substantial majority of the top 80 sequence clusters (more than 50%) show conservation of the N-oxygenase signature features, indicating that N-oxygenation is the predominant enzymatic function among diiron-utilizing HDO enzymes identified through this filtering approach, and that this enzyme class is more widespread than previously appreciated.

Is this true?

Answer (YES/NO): NO